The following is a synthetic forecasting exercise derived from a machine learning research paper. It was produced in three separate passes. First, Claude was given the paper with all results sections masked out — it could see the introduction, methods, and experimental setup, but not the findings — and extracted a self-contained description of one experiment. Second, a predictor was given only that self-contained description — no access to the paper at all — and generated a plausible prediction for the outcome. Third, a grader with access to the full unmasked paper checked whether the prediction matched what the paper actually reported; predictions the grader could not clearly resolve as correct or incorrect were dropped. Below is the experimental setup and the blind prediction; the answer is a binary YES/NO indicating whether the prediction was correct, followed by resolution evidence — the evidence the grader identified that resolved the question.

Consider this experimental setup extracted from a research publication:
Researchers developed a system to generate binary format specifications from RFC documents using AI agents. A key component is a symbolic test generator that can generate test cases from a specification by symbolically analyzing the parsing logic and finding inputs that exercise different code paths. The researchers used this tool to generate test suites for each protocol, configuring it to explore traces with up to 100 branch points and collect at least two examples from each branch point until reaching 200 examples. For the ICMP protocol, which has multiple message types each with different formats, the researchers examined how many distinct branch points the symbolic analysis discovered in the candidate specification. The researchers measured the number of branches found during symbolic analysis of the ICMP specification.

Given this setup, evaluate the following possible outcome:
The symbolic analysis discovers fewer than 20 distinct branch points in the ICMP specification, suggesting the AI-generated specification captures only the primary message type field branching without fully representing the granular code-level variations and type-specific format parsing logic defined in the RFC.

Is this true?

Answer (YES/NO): NO